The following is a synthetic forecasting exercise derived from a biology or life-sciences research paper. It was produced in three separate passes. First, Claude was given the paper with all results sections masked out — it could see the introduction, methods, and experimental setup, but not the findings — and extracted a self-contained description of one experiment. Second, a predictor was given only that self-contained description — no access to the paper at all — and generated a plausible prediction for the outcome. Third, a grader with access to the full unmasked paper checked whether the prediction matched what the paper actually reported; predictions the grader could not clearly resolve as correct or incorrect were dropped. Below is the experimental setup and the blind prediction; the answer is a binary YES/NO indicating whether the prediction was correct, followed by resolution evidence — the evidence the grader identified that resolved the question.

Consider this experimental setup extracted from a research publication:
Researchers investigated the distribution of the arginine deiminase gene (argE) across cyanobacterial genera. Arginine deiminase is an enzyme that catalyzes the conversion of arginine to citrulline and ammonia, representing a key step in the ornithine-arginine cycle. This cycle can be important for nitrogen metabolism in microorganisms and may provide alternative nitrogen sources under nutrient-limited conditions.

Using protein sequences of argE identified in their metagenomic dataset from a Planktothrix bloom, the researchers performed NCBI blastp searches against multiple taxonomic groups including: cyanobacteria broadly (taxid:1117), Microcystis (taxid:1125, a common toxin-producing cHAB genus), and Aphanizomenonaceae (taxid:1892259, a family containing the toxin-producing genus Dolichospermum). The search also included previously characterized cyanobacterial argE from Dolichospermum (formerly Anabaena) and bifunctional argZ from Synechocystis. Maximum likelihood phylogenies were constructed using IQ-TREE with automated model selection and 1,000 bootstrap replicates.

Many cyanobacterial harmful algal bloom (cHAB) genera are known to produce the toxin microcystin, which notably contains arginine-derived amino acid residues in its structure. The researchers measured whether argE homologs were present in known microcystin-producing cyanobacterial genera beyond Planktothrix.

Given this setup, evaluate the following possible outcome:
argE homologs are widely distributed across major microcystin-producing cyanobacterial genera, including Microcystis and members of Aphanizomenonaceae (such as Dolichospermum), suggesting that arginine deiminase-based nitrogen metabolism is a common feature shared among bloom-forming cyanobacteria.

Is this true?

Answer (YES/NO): YES